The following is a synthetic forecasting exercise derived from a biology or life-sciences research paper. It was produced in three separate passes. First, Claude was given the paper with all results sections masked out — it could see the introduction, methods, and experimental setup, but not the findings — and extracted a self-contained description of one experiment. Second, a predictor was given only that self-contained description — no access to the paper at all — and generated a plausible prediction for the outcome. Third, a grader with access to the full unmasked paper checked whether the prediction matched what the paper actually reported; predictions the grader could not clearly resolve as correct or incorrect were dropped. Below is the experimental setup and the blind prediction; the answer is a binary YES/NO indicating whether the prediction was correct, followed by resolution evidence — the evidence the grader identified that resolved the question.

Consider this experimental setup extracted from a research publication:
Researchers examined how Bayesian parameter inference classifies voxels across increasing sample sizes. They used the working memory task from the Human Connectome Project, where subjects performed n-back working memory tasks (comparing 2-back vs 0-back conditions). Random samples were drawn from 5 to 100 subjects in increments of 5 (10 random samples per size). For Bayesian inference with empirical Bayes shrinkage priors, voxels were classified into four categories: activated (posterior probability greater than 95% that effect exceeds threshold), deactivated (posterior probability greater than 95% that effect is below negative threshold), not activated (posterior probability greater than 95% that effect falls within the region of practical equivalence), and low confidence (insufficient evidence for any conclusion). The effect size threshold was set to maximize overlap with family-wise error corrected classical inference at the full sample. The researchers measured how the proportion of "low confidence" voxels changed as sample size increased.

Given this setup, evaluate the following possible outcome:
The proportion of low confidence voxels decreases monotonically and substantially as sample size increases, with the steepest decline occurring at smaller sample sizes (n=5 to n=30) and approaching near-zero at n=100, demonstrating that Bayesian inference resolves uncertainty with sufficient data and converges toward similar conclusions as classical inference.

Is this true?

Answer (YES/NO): NO